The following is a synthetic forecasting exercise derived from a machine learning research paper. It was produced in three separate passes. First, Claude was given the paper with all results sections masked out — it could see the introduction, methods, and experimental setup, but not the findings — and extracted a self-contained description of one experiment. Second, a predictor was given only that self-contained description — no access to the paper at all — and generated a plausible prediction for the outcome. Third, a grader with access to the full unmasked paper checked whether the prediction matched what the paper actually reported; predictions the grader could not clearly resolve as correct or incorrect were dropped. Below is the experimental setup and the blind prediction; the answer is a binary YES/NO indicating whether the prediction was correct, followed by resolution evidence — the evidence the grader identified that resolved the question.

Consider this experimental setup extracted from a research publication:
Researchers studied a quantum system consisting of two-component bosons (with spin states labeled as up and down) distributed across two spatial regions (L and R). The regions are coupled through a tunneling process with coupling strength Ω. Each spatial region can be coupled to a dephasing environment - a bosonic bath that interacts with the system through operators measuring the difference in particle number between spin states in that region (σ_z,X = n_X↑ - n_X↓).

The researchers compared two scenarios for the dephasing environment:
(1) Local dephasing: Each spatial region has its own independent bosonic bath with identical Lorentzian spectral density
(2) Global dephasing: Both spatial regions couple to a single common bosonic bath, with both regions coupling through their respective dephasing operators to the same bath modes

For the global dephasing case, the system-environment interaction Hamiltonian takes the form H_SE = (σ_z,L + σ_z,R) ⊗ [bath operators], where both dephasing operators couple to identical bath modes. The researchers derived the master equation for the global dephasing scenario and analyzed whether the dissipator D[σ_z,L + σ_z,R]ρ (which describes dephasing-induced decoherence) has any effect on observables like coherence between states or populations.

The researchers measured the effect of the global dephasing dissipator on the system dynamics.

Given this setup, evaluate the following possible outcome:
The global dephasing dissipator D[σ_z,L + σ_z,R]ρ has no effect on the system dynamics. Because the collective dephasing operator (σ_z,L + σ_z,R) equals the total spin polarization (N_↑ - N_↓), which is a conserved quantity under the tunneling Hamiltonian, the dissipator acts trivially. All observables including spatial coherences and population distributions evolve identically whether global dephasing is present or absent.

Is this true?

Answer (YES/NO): YES